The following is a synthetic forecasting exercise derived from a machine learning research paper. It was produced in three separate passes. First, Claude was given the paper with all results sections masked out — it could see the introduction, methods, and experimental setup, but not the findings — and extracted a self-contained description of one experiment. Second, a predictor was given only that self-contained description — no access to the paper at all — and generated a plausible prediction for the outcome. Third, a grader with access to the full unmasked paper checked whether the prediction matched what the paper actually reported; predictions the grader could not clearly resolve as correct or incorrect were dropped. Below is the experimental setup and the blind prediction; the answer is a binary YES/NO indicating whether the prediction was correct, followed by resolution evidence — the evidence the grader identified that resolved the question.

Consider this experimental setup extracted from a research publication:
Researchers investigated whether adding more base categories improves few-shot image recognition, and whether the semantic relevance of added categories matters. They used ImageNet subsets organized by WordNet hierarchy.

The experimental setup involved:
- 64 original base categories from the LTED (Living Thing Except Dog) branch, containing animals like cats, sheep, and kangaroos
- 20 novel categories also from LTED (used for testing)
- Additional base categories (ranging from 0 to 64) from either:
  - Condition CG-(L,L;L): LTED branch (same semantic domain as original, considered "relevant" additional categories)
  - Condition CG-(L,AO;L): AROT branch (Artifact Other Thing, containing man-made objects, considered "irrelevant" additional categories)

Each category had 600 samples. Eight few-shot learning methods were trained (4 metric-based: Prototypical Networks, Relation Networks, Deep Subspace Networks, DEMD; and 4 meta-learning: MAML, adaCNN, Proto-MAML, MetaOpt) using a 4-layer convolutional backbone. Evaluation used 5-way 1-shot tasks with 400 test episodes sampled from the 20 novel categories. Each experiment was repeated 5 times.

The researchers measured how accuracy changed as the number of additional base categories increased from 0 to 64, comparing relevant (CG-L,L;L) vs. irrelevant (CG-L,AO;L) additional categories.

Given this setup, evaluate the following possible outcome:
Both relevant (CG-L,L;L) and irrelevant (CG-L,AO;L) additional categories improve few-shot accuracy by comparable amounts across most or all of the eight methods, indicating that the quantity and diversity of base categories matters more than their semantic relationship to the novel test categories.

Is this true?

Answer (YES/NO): NO